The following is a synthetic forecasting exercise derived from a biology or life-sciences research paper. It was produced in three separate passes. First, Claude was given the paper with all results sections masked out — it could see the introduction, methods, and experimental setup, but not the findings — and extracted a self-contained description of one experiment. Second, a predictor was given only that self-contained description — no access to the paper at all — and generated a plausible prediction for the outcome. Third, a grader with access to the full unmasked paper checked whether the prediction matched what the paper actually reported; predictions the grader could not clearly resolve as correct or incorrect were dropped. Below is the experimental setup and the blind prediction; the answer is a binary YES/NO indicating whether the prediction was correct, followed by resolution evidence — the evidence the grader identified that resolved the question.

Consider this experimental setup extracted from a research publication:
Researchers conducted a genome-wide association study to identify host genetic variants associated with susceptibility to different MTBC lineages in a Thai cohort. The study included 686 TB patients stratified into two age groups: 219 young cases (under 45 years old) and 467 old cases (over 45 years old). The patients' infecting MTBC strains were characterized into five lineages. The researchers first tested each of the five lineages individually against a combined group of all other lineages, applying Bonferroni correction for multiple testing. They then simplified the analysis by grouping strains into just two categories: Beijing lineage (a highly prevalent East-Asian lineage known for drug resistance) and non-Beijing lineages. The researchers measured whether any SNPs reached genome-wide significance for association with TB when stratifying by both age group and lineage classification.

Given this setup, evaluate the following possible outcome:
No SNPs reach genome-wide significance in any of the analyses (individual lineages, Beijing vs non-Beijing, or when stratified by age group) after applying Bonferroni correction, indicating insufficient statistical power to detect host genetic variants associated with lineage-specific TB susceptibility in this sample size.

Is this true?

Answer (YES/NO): NO